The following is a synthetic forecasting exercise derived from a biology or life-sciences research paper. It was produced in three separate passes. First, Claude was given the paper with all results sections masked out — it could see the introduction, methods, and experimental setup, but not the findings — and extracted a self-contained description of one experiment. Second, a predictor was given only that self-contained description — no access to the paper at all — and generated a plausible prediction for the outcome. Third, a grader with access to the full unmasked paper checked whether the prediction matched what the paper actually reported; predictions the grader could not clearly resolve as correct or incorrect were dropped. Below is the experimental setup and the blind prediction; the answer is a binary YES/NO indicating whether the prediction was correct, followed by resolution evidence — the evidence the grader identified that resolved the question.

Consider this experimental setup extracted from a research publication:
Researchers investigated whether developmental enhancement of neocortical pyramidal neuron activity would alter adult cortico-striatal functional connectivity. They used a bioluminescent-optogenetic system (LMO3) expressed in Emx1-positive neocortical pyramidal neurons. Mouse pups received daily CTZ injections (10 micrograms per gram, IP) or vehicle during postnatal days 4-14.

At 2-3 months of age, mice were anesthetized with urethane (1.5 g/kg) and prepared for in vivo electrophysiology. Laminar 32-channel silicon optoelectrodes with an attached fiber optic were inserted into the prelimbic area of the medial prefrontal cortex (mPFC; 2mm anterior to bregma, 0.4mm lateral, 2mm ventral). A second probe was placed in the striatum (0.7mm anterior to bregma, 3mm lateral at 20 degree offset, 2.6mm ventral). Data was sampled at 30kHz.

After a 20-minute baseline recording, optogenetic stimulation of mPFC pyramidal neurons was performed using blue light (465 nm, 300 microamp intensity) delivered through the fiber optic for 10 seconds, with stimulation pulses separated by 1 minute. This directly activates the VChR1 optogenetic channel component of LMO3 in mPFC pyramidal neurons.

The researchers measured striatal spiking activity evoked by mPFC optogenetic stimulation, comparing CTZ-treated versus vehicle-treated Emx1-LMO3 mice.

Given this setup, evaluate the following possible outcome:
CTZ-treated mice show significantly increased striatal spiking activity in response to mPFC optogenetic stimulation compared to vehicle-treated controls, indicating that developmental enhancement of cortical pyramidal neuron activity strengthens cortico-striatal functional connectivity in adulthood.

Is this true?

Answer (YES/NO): NO